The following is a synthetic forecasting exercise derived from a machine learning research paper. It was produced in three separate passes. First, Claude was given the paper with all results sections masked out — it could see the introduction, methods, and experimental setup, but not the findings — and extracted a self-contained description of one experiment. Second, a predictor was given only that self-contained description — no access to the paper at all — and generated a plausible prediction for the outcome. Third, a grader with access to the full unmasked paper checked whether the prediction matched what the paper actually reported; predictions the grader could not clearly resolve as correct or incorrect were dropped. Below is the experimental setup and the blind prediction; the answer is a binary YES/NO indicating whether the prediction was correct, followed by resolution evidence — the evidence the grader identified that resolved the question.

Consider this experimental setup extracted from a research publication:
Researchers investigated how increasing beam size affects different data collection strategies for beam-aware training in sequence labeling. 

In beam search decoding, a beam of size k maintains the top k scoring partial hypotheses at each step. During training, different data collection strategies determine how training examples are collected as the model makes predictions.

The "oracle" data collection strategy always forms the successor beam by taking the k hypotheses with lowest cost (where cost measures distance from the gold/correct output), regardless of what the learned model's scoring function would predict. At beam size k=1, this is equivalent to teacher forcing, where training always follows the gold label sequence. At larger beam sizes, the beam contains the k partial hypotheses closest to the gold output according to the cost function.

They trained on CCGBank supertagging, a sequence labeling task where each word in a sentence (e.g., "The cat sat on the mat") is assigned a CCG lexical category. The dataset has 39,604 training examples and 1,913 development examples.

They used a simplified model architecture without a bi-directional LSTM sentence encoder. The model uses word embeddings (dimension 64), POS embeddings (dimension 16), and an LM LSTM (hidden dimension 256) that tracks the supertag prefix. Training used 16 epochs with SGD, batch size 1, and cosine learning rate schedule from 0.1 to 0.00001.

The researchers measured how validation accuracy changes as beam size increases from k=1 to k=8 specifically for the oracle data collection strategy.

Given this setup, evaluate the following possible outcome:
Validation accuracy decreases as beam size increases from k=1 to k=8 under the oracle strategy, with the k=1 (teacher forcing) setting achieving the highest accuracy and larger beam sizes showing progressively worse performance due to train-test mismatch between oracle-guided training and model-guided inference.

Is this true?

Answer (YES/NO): NO